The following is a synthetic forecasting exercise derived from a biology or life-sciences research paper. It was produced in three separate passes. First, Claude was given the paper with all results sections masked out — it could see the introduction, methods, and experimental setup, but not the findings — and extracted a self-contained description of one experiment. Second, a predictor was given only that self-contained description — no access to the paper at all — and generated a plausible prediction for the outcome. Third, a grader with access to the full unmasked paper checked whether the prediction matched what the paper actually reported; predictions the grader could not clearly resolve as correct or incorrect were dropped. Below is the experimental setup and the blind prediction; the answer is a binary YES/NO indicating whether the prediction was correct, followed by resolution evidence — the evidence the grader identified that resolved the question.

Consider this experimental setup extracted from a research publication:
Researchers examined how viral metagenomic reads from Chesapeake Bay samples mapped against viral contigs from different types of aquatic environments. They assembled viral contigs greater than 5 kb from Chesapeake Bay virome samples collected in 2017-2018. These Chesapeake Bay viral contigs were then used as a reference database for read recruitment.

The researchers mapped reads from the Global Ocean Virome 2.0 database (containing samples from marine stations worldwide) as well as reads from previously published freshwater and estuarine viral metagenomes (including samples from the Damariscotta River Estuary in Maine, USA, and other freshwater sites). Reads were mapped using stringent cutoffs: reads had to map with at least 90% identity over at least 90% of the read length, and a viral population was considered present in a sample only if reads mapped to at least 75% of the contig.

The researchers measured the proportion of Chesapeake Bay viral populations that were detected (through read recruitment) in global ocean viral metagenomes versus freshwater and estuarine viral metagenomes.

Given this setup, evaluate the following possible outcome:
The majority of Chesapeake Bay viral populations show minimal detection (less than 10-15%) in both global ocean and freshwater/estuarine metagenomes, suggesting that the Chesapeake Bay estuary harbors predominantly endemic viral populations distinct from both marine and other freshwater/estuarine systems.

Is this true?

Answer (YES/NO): YES